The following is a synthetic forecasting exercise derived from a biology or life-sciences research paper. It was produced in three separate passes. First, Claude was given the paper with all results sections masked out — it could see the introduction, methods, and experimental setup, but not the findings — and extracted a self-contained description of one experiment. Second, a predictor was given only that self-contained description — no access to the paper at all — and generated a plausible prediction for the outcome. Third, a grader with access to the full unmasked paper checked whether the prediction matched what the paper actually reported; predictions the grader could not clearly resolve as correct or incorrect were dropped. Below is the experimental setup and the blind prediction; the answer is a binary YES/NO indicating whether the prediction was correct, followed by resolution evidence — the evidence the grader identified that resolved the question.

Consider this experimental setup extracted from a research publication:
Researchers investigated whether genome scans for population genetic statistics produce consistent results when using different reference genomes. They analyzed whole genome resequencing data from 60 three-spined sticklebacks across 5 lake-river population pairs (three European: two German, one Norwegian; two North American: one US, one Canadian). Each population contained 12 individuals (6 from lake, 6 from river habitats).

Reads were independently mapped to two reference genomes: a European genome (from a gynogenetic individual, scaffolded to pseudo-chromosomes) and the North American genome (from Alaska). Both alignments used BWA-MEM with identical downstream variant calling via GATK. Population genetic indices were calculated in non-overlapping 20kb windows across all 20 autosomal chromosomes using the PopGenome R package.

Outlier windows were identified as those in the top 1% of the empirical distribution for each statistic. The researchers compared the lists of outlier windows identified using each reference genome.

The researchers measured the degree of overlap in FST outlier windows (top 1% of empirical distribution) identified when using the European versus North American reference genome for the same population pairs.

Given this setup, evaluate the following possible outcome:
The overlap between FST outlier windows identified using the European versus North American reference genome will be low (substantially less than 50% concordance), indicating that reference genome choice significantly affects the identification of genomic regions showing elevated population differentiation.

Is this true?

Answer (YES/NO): YES